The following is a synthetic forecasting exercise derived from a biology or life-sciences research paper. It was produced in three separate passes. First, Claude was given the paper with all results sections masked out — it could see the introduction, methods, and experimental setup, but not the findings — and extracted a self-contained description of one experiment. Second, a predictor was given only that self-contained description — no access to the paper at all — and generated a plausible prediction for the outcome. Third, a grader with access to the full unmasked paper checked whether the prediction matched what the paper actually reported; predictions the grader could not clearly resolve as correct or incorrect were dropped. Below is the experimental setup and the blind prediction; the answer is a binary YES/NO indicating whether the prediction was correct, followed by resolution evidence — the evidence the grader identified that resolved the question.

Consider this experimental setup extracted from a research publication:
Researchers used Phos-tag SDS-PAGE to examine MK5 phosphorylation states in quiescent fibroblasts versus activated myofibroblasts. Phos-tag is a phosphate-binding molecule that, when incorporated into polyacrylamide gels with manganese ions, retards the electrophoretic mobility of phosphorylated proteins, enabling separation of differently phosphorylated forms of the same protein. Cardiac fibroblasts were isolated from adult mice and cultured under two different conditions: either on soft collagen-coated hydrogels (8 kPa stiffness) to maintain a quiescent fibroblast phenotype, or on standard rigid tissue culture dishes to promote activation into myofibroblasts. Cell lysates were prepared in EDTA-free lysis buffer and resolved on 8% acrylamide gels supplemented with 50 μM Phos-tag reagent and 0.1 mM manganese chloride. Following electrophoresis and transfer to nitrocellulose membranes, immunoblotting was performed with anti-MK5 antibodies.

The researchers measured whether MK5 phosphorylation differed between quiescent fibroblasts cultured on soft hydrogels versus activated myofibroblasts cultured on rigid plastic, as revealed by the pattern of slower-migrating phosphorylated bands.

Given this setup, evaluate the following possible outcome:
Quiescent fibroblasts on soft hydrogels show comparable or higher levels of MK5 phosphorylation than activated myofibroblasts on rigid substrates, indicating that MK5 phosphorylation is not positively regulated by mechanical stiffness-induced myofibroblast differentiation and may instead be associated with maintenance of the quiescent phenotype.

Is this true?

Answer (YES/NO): NO